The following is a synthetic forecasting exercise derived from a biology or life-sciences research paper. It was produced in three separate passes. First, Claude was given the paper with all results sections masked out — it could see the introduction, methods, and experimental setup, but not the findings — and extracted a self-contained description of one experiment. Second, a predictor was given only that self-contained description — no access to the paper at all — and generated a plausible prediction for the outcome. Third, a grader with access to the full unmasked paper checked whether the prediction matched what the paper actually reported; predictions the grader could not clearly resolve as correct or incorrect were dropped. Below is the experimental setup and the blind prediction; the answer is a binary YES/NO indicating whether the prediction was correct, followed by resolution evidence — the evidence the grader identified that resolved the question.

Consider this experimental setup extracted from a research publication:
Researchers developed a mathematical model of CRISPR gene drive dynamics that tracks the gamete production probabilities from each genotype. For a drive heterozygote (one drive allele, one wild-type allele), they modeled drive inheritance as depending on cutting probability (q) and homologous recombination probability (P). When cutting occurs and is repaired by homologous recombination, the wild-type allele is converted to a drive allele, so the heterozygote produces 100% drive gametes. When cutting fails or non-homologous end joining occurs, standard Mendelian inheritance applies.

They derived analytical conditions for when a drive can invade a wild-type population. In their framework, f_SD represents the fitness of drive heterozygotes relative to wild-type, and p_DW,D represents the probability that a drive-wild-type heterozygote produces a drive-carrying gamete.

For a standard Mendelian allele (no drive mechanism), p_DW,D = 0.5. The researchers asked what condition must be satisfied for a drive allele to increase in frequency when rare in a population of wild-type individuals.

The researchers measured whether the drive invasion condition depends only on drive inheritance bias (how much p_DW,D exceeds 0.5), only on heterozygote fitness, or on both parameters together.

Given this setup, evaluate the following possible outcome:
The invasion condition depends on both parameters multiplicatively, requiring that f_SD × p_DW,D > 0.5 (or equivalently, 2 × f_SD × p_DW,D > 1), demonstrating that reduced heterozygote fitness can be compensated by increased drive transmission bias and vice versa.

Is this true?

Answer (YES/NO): YES